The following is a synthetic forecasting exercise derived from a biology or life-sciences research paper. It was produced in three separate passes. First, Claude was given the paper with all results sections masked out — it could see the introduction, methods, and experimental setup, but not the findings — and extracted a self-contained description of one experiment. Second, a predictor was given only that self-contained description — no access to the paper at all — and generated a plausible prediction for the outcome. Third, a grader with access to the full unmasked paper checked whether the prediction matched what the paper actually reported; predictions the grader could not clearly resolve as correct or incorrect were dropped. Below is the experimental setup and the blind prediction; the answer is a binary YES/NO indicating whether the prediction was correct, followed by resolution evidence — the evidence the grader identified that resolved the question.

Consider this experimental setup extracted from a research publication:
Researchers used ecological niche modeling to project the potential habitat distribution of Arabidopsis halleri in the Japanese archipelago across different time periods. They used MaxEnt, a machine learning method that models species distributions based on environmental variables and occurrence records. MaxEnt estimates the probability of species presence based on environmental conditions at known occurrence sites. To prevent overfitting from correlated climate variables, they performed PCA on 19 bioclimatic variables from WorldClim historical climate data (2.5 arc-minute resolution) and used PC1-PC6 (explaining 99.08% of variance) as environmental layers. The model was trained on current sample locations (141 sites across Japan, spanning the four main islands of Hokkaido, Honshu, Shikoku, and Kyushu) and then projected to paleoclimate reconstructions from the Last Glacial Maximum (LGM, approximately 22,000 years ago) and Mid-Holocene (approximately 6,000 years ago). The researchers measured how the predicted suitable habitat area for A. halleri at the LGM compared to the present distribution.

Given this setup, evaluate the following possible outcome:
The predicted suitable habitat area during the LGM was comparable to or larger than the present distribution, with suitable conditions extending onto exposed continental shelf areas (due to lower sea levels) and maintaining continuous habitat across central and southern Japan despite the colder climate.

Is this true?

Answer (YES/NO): NO